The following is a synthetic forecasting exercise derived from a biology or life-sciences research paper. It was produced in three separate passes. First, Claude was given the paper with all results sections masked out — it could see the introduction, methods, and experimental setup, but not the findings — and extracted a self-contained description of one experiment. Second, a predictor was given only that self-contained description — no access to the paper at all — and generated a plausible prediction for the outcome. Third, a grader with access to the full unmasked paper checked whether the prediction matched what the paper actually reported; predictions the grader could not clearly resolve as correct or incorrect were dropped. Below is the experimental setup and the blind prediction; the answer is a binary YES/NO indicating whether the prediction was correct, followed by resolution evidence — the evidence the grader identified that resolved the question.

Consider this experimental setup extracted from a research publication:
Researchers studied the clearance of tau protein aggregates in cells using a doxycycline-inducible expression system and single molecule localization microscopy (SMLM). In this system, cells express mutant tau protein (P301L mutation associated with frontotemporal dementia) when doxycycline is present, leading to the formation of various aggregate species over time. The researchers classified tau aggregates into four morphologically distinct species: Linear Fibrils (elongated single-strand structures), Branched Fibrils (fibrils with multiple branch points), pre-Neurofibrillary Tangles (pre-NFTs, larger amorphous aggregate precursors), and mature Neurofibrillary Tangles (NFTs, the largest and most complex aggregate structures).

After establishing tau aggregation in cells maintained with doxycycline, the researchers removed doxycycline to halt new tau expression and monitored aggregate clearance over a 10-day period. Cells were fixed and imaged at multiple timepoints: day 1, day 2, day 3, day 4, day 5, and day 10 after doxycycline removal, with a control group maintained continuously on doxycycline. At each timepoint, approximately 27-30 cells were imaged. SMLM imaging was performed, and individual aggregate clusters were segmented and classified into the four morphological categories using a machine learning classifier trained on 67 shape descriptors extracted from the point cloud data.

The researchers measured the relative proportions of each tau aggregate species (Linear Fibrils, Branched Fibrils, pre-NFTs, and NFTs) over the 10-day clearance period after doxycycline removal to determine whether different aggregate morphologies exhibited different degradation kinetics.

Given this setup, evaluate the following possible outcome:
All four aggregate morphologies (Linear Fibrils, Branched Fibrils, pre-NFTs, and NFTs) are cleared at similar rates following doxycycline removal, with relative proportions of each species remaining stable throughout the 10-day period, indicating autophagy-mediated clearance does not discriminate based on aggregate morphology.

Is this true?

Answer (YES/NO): NO